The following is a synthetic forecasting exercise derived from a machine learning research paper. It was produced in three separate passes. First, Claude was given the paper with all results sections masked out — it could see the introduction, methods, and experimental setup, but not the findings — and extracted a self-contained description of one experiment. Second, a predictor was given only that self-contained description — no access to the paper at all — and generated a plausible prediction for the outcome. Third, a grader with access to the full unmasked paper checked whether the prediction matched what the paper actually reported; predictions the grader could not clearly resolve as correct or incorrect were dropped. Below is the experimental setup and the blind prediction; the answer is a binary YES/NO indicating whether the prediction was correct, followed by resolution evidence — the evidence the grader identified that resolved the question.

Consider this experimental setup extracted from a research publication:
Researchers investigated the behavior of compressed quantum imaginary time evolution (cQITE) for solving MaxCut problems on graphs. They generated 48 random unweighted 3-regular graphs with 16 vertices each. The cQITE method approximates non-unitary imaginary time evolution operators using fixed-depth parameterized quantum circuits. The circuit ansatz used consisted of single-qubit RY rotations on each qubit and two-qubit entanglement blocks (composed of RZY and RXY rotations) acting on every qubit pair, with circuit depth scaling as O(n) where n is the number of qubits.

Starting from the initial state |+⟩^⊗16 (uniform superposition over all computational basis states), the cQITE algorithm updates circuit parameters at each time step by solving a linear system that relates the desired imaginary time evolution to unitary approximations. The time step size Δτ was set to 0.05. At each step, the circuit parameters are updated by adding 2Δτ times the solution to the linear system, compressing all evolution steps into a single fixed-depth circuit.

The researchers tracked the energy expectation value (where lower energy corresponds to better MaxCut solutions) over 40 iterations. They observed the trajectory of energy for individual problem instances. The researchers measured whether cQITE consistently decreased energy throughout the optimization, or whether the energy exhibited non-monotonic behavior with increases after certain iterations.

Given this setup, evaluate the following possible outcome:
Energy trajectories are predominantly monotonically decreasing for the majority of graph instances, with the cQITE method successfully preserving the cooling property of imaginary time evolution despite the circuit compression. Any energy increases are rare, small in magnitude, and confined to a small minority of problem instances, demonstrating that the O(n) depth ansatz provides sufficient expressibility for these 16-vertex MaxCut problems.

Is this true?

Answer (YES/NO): NO